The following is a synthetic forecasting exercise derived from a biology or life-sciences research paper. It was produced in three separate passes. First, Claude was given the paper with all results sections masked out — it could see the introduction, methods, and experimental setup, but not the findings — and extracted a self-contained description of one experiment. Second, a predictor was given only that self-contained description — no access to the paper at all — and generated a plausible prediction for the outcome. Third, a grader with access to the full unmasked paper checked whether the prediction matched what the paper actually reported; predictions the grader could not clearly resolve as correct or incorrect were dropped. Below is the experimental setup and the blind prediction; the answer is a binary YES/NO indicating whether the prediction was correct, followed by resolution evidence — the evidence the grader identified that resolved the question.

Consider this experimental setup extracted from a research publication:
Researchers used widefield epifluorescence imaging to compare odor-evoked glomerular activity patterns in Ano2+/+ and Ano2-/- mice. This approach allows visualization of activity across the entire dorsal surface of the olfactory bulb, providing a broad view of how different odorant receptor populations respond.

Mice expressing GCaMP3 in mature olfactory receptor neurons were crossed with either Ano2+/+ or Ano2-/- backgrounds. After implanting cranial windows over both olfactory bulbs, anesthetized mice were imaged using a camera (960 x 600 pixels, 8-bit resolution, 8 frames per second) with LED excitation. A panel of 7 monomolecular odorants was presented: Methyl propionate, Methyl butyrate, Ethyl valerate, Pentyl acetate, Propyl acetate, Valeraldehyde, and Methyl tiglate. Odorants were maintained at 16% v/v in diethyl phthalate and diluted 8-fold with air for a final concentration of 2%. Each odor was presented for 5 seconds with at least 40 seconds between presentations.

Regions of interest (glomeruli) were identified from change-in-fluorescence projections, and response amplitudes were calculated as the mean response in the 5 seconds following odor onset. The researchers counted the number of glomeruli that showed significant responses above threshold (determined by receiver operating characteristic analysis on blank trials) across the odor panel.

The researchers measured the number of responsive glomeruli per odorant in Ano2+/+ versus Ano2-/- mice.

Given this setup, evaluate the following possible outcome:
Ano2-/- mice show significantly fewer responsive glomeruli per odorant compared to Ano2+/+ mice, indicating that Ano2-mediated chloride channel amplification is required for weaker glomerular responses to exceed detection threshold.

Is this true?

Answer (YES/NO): NO